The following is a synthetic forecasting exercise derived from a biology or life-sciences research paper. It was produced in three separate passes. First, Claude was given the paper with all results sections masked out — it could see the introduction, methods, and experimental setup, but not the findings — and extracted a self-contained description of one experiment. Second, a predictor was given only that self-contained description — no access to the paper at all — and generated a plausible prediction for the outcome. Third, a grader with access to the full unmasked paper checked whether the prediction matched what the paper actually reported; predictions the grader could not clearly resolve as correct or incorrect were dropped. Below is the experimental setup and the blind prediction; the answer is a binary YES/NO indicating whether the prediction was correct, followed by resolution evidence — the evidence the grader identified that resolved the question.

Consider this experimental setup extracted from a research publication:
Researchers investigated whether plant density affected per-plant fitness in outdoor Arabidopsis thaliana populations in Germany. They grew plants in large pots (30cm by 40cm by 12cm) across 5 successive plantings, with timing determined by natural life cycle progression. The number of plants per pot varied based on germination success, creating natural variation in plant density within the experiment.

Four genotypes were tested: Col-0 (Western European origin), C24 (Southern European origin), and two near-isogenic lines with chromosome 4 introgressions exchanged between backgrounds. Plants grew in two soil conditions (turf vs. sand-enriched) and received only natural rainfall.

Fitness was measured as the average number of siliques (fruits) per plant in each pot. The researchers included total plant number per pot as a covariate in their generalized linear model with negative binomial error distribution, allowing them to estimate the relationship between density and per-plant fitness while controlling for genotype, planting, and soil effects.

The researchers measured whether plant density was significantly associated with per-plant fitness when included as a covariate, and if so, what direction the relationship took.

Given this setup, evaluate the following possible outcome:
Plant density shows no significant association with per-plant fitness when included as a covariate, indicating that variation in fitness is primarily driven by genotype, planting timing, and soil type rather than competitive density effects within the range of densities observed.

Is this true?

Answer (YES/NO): NO